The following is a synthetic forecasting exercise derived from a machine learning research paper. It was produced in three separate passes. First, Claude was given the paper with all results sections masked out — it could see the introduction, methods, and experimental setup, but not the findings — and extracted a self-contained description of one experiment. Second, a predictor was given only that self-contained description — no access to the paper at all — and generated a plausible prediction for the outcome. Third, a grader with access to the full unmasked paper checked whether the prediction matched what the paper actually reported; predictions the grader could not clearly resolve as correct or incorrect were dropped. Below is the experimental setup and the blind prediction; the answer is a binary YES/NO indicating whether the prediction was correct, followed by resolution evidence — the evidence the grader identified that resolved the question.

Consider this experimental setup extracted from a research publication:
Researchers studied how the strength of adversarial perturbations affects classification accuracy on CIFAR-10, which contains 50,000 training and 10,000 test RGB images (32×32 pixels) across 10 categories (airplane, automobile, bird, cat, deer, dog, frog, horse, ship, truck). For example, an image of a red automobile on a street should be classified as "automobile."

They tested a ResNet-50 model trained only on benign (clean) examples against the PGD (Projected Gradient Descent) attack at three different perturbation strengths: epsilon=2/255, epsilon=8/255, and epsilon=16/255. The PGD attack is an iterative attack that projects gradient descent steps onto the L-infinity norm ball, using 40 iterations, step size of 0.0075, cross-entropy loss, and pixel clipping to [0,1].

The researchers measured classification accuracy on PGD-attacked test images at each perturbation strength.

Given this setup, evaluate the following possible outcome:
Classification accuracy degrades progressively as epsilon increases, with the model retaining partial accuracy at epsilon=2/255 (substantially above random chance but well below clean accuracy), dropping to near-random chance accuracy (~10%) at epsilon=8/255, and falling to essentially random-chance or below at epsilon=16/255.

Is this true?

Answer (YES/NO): NO